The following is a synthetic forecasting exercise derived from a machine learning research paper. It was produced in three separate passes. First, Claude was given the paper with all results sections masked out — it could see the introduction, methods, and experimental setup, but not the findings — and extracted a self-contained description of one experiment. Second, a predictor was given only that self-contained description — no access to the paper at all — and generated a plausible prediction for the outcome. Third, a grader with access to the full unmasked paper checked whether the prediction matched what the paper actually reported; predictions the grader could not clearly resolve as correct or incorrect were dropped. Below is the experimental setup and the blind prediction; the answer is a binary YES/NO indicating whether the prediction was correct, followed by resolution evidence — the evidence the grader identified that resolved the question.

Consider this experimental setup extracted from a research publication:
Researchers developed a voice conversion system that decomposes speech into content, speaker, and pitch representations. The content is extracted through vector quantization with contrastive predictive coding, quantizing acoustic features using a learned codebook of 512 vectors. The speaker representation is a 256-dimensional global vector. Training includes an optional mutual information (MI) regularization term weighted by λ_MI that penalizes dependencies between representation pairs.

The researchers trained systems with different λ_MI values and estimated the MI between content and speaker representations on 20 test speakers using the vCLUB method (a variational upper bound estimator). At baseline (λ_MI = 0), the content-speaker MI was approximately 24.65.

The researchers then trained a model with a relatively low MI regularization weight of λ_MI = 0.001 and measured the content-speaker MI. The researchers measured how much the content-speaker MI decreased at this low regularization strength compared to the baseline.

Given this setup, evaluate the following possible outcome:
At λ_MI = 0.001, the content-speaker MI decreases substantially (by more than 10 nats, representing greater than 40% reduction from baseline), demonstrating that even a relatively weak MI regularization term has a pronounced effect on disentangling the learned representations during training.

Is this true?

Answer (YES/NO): YES